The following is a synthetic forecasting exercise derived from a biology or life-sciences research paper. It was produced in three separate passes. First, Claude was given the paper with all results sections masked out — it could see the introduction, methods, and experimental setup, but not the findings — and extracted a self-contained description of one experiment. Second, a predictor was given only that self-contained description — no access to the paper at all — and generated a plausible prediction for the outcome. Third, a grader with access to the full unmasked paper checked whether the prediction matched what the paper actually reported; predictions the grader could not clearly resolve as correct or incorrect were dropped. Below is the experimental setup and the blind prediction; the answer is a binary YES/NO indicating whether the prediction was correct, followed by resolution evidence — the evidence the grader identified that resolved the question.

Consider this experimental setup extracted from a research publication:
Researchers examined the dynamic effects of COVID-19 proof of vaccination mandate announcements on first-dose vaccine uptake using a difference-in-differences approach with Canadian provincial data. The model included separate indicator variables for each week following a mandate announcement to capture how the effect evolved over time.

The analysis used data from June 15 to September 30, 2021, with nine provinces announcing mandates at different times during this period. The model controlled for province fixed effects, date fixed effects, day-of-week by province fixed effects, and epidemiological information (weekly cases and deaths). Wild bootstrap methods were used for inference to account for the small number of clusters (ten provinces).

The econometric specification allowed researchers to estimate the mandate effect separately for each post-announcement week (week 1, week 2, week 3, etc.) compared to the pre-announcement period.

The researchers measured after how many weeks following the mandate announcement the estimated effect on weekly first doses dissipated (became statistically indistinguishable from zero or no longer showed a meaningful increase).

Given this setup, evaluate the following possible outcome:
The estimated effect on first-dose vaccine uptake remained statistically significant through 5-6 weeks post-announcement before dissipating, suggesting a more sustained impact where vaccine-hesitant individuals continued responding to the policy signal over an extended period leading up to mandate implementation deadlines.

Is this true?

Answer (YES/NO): NO